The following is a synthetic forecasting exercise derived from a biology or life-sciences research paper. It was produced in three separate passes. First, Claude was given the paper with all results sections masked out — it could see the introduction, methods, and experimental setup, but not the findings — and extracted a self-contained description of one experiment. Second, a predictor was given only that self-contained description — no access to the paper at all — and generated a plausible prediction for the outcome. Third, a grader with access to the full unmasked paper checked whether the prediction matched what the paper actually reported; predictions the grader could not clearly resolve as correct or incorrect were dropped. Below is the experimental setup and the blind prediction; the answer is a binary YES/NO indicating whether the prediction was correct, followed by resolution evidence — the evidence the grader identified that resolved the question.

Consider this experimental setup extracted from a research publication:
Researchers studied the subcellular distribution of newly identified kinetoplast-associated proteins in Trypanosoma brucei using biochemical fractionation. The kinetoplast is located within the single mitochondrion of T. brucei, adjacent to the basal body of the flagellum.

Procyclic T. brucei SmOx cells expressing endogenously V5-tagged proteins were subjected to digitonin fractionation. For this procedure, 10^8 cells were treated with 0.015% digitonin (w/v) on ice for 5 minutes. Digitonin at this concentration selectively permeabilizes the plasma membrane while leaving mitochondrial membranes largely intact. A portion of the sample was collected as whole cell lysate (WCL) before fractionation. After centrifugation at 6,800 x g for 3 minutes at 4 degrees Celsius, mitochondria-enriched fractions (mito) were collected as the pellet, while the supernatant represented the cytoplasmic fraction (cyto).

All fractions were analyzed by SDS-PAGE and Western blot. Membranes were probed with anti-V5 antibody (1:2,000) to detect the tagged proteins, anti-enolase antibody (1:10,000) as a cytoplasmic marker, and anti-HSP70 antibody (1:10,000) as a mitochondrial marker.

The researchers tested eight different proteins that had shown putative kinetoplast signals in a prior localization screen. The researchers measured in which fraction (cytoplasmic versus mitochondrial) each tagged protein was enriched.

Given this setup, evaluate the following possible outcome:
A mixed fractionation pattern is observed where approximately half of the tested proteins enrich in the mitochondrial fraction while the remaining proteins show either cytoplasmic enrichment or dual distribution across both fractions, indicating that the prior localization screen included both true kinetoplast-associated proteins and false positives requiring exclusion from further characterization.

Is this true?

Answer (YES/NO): NO